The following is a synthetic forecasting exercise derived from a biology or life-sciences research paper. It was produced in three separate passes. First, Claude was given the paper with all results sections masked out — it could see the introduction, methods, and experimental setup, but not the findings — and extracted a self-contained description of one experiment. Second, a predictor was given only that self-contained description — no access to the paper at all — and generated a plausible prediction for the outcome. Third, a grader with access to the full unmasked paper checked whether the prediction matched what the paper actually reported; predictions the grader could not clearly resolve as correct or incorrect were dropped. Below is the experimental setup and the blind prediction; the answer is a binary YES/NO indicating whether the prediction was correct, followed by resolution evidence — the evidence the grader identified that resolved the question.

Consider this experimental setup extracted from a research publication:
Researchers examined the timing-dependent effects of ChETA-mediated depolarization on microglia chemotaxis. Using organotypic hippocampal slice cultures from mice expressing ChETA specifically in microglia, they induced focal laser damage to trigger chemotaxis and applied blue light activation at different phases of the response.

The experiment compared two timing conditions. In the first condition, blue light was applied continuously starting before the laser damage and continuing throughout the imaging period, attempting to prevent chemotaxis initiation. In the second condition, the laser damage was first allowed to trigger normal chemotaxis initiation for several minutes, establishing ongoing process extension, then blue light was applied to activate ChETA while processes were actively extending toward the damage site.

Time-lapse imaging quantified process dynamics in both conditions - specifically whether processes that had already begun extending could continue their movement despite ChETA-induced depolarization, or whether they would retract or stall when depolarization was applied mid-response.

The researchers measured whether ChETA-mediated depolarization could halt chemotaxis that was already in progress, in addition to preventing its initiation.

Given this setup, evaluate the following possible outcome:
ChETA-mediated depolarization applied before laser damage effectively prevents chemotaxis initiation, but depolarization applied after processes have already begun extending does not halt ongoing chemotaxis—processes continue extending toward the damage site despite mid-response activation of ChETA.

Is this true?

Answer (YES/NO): NO